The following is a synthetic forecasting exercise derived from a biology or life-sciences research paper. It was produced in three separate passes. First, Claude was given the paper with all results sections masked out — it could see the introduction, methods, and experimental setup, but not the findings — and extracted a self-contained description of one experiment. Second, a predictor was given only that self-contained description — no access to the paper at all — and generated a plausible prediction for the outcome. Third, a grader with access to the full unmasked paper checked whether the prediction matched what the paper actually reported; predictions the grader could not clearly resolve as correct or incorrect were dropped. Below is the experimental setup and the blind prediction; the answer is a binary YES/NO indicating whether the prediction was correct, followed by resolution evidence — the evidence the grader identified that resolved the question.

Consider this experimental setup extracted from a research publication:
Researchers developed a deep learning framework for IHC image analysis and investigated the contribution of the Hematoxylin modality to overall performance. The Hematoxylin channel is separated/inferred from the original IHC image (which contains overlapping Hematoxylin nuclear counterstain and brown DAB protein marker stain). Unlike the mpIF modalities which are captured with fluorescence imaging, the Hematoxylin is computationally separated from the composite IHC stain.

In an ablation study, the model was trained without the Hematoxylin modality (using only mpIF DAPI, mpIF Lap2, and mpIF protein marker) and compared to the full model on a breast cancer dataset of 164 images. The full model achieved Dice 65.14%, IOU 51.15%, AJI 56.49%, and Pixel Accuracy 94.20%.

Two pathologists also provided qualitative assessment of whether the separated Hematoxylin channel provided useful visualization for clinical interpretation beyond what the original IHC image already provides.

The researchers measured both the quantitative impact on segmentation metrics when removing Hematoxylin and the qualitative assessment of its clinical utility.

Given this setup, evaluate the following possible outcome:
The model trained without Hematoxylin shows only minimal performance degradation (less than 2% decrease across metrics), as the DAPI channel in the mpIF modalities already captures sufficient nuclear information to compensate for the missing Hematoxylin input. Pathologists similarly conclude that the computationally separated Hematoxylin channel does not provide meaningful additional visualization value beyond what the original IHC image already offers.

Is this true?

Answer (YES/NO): NO